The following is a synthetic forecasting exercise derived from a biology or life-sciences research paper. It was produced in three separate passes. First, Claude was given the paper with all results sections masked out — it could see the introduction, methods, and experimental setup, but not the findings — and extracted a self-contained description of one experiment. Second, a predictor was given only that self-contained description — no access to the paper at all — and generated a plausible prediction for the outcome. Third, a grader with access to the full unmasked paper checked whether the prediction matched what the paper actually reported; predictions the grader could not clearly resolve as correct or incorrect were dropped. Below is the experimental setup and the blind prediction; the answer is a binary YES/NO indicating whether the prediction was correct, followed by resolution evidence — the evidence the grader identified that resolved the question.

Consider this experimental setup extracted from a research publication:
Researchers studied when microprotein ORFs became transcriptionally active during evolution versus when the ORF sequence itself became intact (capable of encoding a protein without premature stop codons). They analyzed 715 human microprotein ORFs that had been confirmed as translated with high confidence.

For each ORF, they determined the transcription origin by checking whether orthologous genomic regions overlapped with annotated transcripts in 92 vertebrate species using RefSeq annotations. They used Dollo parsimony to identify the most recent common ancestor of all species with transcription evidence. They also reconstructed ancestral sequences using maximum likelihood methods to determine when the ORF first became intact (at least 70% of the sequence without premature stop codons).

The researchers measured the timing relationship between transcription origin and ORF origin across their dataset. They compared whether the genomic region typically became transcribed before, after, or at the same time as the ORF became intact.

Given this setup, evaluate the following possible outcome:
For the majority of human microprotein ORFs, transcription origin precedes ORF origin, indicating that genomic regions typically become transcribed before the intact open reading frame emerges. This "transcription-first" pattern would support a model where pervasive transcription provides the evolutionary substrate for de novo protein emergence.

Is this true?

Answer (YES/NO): NO